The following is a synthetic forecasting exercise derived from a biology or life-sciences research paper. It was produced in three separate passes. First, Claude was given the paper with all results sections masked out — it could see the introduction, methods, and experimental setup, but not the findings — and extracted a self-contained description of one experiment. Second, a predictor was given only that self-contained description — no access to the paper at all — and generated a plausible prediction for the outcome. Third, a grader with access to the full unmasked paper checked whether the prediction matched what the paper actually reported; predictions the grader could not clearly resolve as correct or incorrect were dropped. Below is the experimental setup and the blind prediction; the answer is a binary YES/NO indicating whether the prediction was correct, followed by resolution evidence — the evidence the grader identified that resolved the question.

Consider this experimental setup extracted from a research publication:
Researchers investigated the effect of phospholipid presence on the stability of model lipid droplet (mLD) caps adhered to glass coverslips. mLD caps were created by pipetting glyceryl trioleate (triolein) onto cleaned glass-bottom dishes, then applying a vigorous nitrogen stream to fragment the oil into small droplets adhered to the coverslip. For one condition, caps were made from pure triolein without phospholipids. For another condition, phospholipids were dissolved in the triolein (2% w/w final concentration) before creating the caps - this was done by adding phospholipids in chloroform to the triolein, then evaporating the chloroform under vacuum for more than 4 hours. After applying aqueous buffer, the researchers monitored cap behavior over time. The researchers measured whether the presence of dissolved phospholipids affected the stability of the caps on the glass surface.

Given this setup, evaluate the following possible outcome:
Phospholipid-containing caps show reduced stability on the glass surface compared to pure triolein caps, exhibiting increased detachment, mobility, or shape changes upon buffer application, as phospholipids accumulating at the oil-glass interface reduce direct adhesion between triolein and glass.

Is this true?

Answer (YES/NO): YES